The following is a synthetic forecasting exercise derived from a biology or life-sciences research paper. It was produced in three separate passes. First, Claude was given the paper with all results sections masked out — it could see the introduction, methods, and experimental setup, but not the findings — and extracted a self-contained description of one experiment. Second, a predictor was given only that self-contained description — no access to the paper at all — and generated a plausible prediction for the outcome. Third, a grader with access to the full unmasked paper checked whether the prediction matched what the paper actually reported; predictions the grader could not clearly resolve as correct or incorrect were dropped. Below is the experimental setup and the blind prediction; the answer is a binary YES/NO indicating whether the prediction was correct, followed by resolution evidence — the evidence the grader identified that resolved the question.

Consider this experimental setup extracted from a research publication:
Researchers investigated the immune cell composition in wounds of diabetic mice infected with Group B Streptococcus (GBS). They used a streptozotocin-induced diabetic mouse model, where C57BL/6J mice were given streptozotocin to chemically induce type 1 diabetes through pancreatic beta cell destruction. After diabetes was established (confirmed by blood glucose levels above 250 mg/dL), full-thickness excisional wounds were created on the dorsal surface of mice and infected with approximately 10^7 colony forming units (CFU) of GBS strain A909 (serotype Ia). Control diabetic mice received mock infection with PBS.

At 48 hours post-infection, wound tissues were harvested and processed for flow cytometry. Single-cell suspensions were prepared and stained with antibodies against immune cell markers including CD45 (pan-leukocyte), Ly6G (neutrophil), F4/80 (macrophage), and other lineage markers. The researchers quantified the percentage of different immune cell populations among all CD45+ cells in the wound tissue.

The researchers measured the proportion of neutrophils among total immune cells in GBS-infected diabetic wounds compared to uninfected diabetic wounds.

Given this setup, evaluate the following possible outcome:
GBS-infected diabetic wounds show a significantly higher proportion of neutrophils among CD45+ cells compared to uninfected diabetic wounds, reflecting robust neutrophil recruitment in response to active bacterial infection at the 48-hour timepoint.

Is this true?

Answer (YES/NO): YES